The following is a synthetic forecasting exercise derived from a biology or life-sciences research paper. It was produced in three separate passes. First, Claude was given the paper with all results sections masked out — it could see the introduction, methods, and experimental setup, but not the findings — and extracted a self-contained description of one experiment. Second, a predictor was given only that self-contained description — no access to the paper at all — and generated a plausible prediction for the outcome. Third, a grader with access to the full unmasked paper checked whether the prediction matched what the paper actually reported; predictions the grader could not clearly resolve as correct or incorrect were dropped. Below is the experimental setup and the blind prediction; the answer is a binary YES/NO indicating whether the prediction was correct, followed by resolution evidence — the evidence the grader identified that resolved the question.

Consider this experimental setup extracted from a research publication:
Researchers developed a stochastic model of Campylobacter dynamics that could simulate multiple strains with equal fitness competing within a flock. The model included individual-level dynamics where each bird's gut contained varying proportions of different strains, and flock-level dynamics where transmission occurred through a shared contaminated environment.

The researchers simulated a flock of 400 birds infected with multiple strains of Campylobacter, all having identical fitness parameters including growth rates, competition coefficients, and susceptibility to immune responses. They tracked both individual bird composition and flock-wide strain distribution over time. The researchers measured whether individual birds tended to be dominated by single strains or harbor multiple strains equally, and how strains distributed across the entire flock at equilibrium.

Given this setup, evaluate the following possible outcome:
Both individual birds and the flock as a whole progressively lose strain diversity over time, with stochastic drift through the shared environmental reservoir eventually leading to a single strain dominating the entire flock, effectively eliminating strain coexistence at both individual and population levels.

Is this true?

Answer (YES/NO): NO